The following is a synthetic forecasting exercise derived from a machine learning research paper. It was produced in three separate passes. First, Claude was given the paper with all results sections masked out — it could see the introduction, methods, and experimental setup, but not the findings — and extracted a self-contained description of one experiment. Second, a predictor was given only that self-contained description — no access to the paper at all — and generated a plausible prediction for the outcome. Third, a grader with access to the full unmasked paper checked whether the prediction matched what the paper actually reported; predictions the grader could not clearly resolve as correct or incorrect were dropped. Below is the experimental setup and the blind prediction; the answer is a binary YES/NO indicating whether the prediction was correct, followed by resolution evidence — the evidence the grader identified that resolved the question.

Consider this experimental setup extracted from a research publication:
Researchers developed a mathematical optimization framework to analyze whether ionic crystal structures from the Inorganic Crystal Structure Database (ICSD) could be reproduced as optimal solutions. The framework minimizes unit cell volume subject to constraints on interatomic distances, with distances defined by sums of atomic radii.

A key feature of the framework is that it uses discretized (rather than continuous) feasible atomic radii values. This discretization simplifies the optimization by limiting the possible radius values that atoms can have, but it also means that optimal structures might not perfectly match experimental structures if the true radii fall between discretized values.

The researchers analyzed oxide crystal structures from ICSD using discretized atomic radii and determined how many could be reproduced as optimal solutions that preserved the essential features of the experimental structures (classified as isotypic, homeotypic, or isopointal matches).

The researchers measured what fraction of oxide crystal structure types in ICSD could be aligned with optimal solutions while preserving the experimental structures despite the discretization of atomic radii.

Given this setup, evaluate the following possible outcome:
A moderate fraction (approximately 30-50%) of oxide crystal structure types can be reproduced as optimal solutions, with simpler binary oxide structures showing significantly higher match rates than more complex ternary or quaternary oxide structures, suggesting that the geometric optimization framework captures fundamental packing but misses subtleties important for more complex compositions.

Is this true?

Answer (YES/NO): NO